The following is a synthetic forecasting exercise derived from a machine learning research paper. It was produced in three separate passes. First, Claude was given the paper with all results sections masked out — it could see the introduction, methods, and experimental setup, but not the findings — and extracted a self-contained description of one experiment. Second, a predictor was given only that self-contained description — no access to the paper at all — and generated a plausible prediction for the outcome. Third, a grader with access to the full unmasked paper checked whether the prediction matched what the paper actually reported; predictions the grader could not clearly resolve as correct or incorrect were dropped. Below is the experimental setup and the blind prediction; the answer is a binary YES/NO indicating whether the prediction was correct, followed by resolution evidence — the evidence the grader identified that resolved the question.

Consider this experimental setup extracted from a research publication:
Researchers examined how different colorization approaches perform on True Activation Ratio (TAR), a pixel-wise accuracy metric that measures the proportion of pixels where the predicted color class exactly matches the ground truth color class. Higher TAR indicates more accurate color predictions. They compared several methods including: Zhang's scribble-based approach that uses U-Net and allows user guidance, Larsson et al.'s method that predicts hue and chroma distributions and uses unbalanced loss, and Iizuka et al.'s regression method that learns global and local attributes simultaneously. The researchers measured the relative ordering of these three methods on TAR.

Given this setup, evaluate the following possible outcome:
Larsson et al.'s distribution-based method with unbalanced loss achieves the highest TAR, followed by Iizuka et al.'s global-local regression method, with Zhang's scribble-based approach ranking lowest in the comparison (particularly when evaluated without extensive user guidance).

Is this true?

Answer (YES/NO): NO